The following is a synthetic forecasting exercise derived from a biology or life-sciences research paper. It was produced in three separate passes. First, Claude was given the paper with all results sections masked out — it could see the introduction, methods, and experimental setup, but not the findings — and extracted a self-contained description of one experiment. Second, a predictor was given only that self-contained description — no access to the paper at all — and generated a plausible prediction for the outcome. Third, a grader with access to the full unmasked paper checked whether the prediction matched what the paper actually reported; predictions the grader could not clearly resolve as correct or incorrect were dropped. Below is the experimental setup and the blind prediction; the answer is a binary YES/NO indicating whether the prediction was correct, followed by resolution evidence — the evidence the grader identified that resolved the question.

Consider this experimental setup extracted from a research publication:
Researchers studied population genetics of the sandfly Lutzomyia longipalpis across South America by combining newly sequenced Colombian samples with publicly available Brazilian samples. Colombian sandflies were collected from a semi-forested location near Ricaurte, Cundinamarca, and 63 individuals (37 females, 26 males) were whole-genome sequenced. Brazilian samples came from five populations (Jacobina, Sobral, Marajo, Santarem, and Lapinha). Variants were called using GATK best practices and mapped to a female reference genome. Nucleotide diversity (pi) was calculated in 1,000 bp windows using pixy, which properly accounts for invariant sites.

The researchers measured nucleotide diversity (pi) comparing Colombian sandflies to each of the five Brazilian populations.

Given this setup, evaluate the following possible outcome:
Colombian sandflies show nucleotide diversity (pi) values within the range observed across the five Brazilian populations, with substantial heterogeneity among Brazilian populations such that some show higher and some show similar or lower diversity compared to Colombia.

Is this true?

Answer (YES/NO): NO